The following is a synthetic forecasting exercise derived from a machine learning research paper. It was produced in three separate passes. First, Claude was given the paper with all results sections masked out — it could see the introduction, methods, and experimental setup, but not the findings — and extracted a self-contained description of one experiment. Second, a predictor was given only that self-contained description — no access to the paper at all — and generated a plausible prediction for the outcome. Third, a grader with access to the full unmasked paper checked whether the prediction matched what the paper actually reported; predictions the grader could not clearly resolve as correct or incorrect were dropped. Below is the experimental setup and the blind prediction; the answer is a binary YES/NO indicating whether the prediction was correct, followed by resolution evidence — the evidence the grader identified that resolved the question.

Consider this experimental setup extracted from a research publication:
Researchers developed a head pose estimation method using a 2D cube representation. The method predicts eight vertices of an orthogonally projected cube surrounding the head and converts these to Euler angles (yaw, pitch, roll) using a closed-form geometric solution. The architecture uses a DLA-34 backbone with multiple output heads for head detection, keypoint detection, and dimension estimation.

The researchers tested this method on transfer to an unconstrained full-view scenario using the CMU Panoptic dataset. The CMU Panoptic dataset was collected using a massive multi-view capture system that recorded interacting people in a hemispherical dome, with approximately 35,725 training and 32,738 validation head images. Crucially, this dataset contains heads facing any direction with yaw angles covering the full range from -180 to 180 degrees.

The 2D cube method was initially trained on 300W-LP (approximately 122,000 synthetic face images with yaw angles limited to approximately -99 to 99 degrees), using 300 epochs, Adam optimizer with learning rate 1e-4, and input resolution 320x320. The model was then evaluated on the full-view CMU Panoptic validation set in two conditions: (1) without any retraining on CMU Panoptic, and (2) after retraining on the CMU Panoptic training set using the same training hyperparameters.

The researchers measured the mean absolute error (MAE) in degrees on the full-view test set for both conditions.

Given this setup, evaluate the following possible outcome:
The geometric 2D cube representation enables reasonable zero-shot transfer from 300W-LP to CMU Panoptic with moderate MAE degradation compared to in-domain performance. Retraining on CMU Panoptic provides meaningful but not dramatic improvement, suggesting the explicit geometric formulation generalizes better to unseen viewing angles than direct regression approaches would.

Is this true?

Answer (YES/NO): NO